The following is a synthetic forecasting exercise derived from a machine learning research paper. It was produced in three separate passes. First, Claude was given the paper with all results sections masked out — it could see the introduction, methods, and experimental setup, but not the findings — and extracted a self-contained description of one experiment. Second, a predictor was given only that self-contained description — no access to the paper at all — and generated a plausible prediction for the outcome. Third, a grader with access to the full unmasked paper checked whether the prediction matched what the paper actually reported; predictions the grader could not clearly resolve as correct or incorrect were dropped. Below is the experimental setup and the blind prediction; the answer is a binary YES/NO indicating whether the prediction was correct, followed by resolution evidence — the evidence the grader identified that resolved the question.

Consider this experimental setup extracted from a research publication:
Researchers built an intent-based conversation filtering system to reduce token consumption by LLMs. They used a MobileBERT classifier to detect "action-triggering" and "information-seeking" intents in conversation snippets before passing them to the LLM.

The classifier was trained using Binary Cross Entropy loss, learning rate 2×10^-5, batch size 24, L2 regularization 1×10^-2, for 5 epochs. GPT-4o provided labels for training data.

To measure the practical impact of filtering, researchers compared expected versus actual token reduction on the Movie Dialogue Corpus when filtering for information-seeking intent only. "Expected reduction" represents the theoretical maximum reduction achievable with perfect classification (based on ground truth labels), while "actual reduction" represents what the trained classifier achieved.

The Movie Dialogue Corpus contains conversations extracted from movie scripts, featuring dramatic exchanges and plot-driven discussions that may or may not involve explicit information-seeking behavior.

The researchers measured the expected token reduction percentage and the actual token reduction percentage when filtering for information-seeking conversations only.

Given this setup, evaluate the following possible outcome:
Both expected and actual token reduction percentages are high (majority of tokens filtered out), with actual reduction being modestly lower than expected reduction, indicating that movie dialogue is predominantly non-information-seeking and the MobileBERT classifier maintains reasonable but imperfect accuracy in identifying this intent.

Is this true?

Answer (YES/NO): NO